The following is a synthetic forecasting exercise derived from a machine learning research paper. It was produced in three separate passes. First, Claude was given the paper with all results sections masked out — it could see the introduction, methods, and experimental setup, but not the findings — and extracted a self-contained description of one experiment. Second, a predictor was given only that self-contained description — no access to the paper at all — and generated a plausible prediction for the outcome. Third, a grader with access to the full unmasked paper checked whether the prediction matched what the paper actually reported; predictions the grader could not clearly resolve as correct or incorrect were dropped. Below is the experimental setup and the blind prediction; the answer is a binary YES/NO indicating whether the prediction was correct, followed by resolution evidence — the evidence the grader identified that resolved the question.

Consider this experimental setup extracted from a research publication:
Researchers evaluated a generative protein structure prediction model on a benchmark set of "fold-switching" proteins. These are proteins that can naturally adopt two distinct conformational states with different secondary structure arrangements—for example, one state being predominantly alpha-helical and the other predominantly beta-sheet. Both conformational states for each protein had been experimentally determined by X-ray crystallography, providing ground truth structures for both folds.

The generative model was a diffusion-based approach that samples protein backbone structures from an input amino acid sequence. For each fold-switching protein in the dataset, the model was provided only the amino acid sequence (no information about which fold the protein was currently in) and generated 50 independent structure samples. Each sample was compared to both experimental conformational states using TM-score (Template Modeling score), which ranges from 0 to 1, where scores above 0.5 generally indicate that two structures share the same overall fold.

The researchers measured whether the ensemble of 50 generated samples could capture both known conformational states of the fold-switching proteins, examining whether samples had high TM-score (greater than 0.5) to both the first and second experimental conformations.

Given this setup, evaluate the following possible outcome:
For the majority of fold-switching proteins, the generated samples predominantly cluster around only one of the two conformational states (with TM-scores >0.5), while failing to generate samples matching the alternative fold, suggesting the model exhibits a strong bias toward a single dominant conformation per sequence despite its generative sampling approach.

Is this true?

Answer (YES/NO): YES